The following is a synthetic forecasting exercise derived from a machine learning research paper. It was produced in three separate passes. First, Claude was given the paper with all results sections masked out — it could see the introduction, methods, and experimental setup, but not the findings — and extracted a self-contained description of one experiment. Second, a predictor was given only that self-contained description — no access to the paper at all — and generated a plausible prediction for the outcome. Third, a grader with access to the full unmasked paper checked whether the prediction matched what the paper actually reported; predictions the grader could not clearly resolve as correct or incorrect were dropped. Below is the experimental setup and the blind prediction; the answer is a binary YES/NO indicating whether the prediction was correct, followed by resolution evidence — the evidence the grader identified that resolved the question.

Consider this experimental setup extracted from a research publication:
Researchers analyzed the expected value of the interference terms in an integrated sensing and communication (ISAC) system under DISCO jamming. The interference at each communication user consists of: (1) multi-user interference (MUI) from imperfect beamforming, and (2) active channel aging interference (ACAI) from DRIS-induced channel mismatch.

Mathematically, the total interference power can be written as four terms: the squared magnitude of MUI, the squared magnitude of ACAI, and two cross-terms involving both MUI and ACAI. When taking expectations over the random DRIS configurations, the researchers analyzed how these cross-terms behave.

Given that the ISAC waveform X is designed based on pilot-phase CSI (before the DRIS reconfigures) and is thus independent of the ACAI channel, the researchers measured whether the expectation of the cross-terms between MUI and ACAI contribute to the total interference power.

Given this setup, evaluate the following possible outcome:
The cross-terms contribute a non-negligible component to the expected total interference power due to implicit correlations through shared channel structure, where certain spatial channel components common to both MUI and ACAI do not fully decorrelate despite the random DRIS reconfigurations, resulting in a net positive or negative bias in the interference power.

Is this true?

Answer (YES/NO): NO